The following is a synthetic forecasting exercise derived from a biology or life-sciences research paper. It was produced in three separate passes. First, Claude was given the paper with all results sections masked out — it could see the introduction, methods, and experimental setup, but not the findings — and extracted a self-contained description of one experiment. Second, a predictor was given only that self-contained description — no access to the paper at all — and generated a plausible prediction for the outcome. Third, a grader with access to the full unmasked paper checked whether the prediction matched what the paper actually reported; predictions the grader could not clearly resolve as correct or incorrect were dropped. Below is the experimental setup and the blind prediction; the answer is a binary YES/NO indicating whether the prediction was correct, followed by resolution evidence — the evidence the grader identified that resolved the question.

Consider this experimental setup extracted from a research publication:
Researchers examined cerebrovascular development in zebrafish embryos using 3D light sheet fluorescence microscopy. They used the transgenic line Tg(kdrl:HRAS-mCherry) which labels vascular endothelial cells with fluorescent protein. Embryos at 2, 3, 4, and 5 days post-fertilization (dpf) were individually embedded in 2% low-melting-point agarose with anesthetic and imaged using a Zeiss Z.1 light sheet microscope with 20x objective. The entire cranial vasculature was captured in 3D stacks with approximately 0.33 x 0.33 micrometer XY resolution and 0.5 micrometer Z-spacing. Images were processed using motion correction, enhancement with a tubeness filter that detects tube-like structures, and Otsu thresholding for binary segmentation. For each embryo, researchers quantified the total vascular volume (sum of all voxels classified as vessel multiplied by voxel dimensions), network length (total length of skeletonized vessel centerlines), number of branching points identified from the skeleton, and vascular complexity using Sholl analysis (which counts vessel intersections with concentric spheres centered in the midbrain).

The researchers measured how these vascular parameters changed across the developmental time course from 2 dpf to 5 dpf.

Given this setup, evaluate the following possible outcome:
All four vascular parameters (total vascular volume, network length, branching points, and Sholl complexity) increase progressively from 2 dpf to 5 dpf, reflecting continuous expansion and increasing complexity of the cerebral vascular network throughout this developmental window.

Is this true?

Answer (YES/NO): NO